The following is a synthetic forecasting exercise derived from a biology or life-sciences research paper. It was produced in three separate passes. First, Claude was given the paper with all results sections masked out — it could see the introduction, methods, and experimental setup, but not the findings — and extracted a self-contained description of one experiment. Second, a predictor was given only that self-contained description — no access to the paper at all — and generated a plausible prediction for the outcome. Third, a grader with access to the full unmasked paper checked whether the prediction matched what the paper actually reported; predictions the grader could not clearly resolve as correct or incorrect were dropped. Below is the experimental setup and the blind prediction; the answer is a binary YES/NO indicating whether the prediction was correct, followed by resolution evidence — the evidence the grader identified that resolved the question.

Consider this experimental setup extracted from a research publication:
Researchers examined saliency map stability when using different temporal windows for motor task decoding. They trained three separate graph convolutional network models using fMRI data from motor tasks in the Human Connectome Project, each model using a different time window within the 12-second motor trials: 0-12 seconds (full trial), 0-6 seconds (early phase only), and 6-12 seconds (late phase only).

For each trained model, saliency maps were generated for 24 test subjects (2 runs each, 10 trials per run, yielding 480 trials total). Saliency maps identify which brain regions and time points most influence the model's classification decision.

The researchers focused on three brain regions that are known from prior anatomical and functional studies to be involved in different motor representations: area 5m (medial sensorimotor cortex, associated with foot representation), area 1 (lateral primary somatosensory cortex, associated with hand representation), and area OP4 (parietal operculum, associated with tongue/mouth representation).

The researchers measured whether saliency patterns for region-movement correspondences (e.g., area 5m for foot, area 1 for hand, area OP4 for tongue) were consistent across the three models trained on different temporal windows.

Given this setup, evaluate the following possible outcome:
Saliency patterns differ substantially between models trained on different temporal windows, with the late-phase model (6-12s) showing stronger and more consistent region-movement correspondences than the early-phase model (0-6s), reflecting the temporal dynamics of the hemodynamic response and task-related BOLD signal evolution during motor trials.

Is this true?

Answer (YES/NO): YES